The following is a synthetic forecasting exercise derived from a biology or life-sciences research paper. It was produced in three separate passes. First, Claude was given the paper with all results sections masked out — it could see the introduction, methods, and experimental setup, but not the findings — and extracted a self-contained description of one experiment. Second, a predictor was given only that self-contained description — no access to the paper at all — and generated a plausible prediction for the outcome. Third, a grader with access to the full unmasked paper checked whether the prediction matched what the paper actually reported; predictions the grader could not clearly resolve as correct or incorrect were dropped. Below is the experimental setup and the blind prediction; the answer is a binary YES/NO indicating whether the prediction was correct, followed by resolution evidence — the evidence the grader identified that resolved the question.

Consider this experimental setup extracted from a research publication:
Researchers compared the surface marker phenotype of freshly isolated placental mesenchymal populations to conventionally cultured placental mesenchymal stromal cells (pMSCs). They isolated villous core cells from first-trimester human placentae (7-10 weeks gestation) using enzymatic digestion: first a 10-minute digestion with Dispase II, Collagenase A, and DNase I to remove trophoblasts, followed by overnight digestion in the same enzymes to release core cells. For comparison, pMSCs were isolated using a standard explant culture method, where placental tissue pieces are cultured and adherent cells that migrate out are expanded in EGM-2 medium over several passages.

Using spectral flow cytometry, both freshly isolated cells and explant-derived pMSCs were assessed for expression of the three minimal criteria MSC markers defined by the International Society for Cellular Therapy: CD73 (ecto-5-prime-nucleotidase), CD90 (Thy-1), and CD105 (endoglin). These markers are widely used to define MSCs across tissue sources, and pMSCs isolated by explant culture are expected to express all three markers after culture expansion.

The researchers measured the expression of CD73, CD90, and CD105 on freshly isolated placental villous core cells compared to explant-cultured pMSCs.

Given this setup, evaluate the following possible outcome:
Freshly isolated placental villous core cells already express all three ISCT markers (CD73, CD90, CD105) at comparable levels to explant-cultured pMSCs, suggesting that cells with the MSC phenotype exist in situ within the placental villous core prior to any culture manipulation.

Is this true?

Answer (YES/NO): NO